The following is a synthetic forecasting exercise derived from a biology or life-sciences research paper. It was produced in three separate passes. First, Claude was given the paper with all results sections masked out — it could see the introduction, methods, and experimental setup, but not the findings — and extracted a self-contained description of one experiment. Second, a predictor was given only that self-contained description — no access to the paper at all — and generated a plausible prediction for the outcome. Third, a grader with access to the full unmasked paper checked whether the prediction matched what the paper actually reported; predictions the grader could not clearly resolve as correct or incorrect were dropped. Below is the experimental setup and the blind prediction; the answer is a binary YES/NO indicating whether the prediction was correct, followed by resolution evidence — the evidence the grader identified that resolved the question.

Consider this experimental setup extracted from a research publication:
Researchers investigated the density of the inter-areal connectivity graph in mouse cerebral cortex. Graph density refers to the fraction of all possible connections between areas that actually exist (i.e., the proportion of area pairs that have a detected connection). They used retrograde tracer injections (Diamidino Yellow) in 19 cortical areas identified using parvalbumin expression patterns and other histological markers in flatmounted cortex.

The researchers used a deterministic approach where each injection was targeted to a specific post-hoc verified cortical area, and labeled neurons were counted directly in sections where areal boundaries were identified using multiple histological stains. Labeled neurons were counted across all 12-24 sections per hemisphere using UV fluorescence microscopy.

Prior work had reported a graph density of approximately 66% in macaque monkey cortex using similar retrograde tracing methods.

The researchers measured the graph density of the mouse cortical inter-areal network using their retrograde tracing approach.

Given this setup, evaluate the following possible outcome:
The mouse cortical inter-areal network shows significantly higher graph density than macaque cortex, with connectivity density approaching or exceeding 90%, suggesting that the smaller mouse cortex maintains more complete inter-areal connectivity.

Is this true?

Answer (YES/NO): YES